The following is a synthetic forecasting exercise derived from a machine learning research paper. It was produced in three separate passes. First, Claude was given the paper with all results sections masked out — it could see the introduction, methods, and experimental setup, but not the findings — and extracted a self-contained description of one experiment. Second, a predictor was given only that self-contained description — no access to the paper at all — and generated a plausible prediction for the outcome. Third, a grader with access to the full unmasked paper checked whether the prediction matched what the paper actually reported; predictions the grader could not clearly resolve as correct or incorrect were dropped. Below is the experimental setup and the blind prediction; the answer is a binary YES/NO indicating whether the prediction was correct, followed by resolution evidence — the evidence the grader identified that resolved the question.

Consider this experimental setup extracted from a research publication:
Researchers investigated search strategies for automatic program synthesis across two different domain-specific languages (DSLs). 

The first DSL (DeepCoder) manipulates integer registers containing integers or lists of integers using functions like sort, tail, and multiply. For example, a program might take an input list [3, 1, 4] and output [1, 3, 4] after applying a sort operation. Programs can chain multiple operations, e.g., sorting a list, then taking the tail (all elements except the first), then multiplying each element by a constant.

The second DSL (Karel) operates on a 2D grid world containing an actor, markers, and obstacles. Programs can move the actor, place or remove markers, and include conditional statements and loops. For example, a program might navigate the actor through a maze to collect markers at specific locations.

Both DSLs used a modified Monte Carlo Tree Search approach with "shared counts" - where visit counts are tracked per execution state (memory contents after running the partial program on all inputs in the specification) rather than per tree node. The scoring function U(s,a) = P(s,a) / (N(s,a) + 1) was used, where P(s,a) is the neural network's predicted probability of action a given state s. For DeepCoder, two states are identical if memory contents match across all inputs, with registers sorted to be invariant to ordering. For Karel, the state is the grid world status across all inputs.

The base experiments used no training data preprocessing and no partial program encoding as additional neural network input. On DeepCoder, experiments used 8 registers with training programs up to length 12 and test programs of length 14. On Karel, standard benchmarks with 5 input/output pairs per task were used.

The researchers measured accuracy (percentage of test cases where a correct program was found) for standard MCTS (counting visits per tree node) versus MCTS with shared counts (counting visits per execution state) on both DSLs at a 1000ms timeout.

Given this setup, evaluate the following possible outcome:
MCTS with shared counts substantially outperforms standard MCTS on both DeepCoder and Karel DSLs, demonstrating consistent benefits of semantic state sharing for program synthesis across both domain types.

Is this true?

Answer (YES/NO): NO